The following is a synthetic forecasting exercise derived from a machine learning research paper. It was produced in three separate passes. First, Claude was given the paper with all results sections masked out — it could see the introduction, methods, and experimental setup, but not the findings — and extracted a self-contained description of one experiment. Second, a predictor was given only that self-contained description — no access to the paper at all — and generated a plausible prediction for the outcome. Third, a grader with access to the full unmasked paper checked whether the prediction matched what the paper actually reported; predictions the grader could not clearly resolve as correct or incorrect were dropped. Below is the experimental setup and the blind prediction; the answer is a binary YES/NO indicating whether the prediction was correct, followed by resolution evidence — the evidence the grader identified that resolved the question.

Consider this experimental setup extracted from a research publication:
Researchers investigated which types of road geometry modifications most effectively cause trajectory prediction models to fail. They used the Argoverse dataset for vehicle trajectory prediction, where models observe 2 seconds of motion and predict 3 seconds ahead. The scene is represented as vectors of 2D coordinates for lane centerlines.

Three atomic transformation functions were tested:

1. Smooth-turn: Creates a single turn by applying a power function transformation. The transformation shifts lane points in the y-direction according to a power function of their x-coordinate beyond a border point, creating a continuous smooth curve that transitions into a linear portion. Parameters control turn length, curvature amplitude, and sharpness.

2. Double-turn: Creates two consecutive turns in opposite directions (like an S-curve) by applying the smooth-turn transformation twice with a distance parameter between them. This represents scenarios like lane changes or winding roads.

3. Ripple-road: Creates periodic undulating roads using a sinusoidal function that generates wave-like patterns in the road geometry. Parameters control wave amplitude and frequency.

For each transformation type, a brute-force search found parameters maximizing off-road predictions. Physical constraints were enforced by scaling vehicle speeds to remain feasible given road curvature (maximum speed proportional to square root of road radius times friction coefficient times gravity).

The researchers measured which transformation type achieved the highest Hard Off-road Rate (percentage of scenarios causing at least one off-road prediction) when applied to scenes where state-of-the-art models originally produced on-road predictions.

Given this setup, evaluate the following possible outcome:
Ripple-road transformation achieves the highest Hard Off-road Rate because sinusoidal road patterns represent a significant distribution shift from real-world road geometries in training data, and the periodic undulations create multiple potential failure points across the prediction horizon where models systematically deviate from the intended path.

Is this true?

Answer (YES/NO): YES